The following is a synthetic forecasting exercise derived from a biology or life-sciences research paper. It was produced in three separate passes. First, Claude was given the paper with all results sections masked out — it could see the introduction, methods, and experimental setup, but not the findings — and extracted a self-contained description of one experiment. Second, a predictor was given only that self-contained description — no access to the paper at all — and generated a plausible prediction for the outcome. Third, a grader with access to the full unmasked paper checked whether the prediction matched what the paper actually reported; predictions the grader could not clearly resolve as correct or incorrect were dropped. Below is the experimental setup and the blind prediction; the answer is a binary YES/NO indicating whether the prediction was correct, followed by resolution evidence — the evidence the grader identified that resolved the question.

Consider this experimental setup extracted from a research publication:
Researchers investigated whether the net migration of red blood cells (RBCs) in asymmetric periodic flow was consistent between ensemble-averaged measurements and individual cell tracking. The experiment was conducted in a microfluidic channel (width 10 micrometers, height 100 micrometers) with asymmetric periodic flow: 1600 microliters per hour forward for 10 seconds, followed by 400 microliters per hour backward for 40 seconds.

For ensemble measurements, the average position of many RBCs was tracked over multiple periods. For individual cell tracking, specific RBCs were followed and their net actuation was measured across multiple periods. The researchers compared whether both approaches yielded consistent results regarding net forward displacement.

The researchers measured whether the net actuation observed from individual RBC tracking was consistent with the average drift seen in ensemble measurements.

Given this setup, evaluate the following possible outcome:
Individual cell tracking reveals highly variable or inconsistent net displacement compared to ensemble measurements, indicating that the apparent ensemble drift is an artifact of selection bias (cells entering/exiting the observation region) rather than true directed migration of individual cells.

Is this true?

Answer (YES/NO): NO